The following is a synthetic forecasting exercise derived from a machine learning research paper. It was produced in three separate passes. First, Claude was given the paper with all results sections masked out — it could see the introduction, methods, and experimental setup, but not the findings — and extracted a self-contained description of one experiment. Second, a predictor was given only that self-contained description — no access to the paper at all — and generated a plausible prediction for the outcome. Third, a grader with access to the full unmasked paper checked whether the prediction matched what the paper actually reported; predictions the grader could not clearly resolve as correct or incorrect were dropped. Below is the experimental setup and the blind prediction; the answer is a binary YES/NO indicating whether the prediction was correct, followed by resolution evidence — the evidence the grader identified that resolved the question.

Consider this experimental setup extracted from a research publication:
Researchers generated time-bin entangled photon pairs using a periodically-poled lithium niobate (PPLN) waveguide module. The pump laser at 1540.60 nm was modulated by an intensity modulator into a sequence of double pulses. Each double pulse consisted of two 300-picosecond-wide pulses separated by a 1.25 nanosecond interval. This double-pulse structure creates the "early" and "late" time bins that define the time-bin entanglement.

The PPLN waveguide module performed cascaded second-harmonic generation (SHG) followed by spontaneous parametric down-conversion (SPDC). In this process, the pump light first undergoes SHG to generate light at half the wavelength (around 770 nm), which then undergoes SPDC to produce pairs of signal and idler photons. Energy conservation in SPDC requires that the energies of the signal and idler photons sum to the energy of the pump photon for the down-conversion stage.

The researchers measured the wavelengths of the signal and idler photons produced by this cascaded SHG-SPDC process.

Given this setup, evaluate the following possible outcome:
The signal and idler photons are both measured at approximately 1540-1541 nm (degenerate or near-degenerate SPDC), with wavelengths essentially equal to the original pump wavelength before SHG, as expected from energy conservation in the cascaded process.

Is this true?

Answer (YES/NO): NO